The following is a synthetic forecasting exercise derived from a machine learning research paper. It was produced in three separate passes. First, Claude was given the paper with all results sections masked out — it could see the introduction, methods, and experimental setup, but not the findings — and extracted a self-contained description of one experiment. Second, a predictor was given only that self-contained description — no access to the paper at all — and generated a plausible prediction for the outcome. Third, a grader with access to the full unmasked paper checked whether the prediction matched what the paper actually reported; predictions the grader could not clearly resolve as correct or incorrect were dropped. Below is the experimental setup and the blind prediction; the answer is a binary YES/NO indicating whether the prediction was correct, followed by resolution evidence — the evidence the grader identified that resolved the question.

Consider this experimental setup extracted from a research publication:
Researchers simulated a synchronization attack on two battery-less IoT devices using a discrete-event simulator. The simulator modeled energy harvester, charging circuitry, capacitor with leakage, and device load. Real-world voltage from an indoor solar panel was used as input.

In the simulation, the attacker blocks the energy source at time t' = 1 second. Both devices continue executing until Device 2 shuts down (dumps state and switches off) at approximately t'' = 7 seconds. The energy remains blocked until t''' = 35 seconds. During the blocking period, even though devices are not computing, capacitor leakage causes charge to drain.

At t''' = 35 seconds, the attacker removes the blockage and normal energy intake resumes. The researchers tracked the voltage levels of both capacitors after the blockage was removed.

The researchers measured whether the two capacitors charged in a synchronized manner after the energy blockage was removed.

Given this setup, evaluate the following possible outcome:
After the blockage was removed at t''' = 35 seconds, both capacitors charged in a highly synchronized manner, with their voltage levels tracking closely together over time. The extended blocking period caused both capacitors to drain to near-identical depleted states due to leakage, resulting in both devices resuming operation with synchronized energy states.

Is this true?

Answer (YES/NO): YES